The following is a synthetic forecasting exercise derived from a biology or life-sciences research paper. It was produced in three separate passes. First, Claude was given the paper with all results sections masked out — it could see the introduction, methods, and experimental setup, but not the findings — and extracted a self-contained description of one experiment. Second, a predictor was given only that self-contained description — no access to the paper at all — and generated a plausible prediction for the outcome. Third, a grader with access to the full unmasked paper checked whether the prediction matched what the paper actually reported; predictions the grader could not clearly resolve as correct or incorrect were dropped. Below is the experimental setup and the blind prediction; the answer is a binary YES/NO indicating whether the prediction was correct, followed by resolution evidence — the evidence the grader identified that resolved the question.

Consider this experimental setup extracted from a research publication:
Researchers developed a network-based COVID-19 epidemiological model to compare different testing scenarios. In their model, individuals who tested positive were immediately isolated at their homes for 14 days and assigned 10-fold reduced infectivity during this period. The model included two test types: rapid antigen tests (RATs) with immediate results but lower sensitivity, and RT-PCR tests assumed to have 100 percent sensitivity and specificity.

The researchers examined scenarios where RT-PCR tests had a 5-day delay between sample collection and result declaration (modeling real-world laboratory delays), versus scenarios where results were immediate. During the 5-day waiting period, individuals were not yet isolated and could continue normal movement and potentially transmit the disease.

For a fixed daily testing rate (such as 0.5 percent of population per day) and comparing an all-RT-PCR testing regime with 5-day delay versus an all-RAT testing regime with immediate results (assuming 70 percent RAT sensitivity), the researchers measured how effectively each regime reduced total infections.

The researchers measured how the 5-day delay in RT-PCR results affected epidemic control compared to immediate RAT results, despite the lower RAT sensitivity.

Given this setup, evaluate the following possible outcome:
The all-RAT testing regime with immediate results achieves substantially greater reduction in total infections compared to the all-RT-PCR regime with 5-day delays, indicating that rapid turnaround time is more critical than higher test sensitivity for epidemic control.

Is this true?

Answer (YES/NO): NO